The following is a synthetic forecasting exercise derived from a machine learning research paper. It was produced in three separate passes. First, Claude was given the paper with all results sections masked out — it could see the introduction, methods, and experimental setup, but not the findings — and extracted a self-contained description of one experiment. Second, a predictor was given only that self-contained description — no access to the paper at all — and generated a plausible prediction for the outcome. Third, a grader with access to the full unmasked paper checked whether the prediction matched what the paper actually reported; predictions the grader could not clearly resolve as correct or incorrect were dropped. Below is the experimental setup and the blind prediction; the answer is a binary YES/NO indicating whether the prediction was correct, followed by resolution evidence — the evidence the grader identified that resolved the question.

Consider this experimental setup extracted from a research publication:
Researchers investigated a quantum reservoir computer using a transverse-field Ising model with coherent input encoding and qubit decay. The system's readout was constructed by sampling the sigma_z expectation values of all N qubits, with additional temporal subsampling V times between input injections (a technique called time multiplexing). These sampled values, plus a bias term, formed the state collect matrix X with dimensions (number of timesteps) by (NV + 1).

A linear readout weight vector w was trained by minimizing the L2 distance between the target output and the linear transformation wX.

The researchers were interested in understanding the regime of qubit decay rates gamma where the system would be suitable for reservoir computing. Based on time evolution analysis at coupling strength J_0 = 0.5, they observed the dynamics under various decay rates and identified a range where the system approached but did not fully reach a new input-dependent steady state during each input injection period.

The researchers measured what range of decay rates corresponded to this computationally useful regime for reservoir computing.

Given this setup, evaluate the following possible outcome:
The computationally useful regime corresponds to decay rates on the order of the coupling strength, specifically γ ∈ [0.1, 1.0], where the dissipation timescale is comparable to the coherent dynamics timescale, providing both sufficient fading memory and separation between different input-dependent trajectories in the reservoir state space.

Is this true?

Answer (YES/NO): NO